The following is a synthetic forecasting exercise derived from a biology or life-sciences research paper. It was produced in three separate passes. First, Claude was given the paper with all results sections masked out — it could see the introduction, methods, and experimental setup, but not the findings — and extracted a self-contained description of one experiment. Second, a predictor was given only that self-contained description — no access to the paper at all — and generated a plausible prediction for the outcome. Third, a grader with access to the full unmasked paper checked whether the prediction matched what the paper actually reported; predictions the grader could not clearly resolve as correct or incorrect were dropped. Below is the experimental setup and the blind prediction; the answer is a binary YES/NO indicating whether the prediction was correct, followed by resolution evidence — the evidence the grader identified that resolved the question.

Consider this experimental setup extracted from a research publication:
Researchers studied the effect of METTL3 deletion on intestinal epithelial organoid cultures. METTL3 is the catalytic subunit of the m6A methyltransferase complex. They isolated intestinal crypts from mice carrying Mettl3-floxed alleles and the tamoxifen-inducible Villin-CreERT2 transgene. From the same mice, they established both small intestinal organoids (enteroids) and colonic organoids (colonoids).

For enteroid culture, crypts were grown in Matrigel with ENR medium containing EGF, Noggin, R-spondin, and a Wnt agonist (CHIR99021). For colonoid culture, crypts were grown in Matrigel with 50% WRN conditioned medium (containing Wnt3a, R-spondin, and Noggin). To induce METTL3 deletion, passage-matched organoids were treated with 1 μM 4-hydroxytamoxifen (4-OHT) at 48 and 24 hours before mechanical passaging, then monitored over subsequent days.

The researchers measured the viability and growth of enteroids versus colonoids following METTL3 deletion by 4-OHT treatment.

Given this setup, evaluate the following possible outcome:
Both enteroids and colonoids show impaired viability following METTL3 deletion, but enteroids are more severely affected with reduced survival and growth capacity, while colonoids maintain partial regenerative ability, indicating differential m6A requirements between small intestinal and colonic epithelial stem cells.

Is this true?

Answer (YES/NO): NO